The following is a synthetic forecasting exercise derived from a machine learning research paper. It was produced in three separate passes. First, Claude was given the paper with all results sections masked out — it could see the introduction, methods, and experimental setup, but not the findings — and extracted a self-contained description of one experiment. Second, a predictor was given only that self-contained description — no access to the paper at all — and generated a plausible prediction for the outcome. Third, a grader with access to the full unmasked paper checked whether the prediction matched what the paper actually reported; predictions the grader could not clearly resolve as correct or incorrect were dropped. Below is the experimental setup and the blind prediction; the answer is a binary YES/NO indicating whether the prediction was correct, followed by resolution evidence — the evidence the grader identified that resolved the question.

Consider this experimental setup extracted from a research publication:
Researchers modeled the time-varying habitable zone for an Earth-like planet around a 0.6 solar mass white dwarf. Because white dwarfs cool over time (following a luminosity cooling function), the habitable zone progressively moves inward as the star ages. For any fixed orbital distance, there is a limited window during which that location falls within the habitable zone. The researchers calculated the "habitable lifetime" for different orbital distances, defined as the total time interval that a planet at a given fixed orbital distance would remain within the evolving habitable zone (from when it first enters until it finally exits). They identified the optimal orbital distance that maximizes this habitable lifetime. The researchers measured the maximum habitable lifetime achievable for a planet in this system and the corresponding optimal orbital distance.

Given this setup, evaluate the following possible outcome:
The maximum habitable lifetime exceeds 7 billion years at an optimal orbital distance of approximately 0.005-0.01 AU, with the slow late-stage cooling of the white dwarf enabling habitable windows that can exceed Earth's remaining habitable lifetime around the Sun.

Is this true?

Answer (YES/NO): NO